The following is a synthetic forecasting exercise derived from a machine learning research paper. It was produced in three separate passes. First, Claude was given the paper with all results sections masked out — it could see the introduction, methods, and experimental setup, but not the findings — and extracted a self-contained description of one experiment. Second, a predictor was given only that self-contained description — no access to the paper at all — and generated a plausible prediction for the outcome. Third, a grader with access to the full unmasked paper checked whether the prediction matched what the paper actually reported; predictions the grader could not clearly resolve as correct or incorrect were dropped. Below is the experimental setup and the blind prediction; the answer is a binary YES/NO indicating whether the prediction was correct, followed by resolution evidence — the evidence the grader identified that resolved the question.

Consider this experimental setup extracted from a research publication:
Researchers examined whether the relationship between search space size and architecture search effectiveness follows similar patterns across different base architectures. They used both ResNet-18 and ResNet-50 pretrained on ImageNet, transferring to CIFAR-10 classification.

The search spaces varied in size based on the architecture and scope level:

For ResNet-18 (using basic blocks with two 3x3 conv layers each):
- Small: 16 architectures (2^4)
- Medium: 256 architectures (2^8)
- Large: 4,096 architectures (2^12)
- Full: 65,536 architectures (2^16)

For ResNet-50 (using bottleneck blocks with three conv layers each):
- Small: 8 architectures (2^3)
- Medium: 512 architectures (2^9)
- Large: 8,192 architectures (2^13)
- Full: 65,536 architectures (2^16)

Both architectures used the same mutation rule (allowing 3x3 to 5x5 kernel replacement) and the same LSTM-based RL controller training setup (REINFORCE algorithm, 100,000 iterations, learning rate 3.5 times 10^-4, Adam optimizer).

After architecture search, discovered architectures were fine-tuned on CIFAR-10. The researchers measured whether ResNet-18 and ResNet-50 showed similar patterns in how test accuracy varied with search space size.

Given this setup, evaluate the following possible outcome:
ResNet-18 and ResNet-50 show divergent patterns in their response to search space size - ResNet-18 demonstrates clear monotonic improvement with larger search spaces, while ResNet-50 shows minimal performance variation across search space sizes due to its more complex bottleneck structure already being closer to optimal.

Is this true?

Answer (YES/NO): NO